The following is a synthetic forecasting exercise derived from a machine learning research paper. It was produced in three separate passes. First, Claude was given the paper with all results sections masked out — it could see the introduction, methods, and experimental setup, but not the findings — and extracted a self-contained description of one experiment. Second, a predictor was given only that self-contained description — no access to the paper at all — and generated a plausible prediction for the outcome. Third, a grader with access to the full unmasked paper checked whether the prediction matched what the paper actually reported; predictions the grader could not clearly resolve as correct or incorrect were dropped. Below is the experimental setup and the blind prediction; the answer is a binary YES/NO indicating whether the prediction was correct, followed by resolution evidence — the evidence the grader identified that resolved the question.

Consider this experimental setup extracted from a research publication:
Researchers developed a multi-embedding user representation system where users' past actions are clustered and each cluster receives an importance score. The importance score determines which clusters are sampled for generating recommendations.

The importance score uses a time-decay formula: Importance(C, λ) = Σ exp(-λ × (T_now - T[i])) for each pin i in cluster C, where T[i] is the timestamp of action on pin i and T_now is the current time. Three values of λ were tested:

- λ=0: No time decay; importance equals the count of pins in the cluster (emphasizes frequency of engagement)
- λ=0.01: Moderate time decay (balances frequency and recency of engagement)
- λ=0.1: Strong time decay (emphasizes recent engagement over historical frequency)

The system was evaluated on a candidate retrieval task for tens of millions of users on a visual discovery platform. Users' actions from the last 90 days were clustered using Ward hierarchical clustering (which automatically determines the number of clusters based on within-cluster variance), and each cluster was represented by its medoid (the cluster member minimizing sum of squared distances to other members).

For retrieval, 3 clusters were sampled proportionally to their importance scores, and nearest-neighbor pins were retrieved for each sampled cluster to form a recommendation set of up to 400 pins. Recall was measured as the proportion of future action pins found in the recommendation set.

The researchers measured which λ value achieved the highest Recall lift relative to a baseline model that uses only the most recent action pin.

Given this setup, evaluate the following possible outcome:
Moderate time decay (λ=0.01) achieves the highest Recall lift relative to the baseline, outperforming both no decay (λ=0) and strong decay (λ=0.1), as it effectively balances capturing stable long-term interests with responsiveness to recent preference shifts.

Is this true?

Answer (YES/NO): YES